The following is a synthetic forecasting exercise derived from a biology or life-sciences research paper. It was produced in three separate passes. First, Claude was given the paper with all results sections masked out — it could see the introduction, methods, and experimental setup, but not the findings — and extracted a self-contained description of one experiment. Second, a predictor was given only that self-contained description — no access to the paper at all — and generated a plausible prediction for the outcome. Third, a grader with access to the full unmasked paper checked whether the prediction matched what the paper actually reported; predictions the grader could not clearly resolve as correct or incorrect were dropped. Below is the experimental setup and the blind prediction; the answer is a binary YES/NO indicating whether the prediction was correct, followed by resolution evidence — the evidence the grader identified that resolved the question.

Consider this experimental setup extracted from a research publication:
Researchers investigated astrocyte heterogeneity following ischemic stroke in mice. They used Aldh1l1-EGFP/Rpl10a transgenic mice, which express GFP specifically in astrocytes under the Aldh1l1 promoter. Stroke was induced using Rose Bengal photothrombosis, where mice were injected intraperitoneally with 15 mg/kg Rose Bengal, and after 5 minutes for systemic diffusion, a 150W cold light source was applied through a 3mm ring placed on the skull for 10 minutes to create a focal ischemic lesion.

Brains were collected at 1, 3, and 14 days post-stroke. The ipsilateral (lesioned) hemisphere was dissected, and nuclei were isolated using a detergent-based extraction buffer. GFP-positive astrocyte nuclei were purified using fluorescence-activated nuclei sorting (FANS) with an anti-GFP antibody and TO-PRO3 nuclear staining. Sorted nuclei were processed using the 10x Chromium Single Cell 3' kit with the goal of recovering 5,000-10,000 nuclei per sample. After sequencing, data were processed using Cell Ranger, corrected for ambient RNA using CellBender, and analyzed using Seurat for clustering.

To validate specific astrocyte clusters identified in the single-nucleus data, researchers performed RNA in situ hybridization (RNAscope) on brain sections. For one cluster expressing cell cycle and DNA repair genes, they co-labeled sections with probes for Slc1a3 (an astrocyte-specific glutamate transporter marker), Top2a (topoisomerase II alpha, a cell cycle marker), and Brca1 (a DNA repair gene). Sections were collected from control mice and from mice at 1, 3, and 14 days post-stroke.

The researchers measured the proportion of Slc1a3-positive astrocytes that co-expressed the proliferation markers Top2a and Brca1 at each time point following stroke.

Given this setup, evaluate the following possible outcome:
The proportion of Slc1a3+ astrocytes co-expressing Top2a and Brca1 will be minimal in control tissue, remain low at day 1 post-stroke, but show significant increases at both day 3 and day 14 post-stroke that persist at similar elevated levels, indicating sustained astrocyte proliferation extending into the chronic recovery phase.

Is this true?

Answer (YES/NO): NO